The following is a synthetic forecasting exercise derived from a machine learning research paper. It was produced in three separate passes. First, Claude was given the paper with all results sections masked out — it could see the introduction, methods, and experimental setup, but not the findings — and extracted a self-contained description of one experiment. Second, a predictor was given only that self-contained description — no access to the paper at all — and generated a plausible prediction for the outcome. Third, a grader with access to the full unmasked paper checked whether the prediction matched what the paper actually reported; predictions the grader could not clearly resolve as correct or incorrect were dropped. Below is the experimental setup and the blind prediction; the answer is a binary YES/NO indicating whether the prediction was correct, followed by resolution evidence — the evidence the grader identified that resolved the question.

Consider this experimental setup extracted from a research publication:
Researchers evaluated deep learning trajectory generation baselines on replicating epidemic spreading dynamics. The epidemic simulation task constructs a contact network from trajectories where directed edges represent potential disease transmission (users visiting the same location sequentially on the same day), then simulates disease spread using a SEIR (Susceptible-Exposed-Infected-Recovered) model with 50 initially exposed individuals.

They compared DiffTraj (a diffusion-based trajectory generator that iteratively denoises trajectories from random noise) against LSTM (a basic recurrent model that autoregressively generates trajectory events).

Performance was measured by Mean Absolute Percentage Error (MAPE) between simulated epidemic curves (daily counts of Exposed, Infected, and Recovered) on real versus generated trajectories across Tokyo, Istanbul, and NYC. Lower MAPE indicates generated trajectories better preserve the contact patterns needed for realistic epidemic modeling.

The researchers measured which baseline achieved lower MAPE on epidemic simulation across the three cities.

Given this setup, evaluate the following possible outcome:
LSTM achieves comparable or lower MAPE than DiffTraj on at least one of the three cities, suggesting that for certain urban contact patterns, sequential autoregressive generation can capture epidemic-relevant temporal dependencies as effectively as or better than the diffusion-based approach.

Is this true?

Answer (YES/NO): YES